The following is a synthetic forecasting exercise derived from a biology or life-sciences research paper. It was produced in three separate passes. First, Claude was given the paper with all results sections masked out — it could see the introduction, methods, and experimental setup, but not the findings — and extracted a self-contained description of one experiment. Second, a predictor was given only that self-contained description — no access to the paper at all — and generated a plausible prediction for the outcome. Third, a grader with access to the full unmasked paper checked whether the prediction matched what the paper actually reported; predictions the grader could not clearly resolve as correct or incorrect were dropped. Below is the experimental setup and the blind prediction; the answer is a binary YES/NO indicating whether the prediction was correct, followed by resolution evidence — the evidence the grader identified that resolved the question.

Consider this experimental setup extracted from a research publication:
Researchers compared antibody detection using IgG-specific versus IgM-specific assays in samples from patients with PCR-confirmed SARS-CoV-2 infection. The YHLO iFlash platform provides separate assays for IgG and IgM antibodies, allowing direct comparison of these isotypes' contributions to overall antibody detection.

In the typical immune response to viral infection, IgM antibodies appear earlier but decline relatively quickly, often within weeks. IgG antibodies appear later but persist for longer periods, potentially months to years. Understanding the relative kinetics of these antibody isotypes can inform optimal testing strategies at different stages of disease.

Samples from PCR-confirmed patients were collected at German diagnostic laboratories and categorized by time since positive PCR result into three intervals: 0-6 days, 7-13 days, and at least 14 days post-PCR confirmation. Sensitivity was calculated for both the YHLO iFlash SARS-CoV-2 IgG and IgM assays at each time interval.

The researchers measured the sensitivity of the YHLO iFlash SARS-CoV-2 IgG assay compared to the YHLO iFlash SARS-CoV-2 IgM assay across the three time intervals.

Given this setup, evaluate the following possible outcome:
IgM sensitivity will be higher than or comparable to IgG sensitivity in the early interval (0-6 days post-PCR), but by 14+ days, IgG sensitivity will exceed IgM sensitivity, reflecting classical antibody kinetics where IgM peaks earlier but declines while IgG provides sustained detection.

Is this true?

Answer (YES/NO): NO